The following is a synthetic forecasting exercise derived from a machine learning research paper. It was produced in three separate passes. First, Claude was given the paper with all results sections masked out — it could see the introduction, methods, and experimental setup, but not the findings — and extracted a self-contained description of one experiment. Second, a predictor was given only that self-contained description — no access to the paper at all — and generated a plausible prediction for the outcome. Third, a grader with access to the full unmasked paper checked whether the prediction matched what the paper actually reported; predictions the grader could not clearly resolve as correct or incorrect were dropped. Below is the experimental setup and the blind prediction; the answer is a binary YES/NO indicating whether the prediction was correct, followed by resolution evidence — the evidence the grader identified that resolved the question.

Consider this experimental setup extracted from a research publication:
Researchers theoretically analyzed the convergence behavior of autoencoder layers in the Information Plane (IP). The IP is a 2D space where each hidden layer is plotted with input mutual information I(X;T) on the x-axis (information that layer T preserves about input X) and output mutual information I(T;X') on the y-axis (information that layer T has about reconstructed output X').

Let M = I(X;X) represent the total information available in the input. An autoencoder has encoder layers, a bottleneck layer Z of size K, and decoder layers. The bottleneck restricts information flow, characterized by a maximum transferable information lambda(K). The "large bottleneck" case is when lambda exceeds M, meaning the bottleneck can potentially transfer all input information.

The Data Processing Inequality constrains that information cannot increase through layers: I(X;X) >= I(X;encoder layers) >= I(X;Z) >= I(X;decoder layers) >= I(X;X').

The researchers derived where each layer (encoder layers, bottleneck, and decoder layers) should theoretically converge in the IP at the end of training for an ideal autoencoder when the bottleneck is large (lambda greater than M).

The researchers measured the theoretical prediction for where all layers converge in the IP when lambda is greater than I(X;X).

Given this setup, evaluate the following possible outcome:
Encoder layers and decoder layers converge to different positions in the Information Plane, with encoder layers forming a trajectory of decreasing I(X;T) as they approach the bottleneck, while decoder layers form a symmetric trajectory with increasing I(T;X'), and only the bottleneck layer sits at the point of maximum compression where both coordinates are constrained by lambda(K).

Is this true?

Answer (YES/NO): NO